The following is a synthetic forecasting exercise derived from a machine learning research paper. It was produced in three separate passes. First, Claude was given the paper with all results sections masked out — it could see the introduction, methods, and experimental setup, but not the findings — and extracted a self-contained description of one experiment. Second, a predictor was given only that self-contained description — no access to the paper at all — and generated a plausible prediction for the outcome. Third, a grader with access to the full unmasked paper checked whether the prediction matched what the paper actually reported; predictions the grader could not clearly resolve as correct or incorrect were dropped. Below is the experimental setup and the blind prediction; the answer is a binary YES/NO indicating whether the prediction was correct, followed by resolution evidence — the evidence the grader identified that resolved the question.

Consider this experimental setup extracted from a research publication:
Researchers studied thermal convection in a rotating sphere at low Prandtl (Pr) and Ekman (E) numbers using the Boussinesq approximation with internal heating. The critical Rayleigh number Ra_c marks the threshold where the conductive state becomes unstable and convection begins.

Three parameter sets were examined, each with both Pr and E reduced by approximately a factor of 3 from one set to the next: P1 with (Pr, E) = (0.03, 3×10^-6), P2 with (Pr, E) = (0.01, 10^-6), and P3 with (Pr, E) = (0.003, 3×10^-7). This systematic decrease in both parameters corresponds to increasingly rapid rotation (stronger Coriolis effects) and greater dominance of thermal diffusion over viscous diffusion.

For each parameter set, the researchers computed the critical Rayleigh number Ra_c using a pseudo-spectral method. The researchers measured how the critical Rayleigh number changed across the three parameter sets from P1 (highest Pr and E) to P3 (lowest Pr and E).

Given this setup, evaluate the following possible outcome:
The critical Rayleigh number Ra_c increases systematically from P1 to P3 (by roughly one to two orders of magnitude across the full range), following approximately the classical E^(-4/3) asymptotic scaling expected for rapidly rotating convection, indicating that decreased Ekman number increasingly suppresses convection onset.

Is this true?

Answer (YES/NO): NO